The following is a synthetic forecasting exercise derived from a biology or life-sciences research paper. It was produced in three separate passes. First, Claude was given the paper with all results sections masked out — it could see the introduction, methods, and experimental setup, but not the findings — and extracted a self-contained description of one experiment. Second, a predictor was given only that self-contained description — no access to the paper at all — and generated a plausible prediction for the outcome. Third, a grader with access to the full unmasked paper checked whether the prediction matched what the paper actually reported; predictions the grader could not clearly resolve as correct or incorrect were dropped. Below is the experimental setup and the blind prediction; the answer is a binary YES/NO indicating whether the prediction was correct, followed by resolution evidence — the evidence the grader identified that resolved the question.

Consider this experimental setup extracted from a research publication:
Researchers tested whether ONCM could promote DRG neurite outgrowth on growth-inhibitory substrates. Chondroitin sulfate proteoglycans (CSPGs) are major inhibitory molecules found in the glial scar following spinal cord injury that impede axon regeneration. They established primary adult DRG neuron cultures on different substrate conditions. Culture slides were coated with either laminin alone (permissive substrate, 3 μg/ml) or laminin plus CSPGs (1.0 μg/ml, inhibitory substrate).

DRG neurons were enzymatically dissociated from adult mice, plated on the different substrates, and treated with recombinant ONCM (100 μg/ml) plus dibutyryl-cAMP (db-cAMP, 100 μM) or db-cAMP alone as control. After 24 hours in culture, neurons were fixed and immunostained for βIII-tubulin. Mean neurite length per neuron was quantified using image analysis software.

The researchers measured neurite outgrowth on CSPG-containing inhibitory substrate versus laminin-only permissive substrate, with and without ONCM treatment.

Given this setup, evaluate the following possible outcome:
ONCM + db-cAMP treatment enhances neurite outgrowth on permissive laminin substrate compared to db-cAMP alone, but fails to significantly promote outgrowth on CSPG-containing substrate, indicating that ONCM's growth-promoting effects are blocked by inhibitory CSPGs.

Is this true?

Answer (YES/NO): NO